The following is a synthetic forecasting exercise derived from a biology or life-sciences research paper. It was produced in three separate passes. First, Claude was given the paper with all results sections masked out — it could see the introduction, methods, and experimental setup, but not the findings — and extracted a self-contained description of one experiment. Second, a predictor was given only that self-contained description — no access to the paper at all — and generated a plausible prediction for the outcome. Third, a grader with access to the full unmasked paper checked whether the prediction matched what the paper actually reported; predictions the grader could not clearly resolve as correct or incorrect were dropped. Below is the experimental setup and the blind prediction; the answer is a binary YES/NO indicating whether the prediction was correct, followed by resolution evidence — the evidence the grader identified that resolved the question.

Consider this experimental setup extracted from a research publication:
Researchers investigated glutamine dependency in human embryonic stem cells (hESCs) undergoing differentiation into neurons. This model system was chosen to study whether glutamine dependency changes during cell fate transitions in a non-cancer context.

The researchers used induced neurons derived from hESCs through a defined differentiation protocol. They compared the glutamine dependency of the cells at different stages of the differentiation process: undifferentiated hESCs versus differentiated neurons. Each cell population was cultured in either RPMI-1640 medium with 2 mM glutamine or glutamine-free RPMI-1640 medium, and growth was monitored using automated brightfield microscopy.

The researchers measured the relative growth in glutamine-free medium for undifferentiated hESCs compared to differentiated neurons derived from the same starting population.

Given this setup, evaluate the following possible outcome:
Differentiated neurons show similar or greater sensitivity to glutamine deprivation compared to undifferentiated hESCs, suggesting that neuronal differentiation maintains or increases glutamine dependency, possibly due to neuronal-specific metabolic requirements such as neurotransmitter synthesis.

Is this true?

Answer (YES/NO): YES